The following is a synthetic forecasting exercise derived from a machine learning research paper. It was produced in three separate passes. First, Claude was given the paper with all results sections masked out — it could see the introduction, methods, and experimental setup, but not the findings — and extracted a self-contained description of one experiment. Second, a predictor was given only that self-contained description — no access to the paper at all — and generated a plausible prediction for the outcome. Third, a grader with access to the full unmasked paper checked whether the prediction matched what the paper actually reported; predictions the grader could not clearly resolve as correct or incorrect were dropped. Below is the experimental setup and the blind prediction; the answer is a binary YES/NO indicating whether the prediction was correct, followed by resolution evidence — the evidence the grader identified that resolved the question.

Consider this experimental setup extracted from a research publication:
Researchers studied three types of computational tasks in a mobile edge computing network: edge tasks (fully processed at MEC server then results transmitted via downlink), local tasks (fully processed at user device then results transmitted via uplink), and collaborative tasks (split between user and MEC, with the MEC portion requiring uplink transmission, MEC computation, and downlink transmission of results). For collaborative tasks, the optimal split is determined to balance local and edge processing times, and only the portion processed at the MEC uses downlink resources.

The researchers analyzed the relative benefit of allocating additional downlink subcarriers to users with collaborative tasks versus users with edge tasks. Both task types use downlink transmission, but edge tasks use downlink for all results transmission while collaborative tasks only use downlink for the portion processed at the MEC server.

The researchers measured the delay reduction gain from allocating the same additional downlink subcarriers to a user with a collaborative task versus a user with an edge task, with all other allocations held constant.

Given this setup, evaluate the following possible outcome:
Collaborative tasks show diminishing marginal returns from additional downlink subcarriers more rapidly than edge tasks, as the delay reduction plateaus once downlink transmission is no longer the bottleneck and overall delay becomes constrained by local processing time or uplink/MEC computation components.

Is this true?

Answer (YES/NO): NO